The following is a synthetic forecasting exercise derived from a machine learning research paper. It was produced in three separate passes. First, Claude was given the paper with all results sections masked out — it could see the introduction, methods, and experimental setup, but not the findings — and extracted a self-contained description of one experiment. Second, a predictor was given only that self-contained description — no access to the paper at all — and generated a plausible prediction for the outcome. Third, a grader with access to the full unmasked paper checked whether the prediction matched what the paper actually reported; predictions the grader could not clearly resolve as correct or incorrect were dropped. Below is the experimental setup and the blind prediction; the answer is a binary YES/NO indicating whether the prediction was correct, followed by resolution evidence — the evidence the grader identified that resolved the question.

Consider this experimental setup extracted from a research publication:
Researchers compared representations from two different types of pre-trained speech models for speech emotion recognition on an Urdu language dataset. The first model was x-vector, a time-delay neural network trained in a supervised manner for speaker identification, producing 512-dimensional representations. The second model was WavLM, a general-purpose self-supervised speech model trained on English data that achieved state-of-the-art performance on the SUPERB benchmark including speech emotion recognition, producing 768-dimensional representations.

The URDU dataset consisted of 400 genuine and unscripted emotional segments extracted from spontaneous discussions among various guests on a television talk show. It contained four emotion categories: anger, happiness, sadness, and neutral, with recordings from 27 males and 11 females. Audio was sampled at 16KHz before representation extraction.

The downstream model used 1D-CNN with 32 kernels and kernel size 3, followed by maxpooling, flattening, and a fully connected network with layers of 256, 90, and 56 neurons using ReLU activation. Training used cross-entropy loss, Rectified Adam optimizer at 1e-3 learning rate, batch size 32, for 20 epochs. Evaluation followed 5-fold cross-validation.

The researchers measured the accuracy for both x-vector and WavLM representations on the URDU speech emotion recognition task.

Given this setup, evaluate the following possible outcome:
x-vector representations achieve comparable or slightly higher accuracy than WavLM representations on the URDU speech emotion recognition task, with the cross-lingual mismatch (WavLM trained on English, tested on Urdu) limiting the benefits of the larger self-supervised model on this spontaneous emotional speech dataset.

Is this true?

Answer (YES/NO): YES